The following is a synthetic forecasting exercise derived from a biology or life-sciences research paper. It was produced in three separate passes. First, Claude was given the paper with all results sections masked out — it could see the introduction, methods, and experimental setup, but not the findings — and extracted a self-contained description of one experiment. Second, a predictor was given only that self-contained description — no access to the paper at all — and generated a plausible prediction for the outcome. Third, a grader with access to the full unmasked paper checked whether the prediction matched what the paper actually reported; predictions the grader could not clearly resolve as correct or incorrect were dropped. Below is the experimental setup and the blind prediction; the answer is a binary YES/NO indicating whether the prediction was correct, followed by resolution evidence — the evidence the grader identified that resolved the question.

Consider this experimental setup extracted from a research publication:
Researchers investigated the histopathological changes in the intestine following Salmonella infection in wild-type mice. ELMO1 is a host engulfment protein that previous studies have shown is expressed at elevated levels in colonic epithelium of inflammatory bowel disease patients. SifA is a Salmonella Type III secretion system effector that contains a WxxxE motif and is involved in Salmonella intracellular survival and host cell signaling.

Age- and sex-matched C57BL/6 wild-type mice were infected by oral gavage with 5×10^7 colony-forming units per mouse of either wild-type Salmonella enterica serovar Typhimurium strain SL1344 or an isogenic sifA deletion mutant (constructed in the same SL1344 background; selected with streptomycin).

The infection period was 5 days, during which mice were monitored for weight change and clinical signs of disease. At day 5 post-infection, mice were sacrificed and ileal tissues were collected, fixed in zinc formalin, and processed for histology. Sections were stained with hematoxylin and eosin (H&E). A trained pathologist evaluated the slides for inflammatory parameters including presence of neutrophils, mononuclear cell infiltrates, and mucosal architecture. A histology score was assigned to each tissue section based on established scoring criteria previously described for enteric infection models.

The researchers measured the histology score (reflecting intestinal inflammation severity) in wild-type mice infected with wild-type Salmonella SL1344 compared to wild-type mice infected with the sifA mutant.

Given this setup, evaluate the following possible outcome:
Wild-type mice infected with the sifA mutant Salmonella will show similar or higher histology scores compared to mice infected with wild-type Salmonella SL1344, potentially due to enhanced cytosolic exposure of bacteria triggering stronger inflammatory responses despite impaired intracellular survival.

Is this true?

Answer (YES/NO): NO